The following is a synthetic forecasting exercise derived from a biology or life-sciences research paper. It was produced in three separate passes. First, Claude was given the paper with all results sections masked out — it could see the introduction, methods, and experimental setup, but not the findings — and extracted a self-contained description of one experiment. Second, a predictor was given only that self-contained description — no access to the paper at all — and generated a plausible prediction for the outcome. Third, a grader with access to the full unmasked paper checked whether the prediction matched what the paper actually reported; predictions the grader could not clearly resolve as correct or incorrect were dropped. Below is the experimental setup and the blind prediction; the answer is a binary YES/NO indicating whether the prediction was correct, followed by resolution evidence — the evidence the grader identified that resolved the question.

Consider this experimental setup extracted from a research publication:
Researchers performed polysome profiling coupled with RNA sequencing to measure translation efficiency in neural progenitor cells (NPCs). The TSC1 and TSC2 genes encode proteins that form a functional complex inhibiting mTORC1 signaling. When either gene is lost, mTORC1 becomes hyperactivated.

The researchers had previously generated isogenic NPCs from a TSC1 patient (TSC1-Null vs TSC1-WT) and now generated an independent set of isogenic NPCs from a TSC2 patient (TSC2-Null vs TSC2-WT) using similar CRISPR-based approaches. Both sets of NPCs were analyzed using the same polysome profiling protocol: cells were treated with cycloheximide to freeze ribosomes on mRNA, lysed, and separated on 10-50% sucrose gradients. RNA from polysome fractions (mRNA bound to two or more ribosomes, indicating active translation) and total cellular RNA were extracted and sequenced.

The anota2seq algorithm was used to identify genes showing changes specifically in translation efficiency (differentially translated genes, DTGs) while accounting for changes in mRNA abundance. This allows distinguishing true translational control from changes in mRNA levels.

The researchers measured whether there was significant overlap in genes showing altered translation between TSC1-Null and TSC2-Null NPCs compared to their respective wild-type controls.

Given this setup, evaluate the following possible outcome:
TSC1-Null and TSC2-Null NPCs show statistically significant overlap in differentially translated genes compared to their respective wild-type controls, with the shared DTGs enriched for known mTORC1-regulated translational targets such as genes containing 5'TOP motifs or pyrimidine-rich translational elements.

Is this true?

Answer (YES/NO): NO